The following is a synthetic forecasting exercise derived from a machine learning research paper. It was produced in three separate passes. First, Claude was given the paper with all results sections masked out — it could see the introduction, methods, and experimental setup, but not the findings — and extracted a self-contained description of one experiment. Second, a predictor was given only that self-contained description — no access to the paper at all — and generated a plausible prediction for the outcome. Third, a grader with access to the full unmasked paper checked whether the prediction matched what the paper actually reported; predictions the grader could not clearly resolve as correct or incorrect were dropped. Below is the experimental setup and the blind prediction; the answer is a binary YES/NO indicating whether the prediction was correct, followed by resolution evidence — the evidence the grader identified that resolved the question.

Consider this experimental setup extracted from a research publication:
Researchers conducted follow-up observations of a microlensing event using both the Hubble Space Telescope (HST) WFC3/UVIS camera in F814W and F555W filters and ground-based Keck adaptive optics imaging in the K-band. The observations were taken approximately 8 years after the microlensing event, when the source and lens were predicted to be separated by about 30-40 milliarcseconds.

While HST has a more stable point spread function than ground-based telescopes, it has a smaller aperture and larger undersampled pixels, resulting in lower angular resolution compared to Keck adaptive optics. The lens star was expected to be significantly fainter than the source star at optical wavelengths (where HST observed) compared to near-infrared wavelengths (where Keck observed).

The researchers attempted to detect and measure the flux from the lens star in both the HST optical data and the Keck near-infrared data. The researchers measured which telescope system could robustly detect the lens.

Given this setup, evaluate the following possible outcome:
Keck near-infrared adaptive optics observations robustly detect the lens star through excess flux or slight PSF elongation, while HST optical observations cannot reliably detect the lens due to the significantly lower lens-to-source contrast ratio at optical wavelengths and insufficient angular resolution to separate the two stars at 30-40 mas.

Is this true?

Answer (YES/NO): YES